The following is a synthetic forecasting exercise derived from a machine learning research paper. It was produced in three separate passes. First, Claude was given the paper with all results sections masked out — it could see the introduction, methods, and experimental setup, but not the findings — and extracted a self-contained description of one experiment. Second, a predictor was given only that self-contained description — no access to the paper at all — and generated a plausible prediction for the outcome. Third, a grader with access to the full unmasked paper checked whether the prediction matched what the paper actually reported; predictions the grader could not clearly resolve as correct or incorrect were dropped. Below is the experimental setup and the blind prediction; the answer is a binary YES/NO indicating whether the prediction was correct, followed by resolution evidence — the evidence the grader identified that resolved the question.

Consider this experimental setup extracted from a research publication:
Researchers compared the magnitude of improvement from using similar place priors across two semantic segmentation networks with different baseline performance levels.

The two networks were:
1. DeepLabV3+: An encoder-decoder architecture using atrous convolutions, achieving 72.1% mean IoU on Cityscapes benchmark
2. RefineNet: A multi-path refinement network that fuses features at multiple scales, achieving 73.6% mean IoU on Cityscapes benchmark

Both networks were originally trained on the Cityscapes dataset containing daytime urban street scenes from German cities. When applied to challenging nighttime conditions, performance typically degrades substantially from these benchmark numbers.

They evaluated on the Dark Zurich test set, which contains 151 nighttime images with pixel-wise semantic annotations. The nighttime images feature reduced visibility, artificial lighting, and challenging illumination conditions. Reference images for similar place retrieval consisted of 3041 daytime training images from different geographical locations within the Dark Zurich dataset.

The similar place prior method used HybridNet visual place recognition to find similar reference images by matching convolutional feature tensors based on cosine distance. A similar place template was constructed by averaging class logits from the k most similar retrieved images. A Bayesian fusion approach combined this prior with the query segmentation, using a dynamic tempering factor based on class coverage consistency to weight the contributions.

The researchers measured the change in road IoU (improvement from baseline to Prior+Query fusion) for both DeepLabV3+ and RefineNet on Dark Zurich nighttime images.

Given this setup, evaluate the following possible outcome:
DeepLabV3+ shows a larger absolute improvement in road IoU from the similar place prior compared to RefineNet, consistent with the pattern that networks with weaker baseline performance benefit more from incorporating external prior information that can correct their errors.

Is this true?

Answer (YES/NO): NO